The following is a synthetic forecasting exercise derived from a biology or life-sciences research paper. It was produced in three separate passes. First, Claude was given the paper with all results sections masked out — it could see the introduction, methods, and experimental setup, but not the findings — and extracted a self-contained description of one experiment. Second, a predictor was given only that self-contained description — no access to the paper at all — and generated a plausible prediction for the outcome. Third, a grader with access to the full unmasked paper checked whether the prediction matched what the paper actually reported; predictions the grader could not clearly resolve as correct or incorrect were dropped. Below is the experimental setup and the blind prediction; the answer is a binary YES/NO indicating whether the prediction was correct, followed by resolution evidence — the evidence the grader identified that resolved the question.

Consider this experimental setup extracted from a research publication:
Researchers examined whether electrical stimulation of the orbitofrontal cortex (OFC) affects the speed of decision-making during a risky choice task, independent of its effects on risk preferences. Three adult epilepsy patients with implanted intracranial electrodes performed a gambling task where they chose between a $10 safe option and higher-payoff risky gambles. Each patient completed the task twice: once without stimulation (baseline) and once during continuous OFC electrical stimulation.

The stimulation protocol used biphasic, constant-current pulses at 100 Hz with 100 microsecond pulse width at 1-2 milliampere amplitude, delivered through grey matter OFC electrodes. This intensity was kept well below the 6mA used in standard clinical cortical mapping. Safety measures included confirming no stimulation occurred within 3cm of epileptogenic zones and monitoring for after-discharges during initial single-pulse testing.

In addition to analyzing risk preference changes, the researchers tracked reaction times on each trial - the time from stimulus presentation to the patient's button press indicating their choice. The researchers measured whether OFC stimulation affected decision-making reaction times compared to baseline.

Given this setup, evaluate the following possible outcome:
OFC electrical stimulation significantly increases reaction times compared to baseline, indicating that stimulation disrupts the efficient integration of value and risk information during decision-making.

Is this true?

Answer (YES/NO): NO